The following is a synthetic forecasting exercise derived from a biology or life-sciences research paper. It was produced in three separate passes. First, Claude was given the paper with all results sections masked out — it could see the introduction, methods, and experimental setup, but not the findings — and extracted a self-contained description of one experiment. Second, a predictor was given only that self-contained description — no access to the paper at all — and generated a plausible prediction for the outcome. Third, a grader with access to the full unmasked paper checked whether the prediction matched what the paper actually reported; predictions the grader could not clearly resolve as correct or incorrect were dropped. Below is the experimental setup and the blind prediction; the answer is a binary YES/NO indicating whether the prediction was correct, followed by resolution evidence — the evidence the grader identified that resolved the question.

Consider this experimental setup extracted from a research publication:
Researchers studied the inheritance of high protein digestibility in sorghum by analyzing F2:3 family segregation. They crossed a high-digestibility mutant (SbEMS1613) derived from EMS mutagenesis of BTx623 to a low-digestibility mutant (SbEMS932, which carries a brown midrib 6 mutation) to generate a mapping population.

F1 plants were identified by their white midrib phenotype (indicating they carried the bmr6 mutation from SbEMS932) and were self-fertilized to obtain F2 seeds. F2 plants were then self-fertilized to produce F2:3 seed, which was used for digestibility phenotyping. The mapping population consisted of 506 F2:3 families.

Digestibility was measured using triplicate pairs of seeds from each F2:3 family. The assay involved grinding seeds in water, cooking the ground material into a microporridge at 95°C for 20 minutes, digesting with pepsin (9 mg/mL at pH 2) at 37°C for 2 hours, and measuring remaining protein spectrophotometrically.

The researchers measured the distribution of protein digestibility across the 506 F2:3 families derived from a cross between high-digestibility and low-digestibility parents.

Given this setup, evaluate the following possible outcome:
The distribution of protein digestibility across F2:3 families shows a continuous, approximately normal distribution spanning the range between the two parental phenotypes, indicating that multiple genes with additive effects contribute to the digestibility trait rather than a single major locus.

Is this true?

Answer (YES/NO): NO